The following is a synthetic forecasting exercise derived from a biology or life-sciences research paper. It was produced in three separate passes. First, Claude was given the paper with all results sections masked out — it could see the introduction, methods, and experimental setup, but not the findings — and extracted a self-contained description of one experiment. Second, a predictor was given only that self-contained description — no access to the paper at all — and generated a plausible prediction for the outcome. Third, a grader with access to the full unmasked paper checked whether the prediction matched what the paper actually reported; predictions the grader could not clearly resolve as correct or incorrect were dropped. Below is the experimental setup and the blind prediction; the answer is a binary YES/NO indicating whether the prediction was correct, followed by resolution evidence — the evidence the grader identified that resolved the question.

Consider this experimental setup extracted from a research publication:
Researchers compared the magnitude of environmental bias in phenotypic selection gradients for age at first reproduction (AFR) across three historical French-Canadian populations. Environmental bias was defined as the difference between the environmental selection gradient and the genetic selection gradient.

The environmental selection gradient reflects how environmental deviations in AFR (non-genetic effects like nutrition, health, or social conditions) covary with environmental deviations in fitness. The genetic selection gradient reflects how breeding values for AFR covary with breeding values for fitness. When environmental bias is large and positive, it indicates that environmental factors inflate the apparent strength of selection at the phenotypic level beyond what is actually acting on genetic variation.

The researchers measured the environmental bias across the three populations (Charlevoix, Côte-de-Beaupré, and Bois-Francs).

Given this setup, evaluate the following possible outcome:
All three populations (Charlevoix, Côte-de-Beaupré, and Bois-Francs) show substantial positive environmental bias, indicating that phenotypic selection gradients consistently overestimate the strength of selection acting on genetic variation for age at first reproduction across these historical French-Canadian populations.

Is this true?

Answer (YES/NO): NO